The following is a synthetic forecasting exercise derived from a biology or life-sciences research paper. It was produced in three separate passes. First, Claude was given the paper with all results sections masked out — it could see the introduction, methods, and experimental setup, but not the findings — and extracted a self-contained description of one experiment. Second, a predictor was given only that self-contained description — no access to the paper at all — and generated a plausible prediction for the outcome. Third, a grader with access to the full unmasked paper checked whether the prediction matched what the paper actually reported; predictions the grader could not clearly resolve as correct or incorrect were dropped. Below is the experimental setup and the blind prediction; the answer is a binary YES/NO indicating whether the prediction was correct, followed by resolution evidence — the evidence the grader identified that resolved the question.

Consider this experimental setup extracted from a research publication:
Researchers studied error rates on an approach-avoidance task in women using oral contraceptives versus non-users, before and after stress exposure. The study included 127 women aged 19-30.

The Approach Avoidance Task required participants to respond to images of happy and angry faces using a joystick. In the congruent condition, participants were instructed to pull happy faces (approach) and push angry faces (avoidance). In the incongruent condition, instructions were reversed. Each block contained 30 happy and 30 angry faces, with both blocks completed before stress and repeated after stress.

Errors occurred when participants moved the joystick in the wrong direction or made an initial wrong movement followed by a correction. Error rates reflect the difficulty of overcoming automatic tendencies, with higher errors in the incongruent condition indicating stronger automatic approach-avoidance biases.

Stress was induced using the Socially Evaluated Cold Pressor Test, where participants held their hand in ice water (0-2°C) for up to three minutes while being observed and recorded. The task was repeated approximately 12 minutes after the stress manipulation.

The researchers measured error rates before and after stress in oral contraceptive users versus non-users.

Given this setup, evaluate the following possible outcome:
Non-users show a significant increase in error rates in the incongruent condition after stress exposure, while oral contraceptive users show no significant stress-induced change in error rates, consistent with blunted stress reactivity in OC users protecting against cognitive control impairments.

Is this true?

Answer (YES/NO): NO